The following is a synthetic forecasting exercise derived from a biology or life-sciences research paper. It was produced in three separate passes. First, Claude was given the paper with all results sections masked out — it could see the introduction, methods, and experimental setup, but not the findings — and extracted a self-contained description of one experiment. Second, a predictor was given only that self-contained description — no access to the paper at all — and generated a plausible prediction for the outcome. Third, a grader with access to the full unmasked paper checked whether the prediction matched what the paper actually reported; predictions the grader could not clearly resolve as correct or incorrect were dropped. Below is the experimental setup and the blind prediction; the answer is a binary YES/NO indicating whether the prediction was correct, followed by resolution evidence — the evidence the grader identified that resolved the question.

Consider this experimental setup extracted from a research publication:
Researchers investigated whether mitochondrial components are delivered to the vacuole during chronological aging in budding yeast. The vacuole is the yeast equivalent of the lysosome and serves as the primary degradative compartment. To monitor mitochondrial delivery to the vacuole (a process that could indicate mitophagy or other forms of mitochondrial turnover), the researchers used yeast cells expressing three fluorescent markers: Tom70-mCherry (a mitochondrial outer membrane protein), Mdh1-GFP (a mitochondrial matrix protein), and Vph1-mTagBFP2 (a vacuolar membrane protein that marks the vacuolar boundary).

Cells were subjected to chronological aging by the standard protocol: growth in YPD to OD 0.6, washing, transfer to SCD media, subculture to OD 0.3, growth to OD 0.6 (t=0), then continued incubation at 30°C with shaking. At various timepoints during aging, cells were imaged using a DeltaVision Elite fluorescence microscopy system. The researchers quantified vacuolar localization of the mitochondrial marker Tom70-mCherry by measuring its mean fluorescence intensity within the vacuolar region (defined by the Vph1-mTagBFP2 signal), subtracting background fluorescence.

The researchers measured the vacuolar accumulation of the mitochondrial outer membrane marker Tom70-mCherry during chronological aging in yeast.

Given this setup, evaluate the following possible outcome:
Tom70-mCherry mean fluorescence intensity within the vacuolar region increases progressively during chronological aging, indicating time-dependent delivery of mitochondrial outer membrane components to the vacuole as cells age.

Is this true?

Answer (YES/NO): NO